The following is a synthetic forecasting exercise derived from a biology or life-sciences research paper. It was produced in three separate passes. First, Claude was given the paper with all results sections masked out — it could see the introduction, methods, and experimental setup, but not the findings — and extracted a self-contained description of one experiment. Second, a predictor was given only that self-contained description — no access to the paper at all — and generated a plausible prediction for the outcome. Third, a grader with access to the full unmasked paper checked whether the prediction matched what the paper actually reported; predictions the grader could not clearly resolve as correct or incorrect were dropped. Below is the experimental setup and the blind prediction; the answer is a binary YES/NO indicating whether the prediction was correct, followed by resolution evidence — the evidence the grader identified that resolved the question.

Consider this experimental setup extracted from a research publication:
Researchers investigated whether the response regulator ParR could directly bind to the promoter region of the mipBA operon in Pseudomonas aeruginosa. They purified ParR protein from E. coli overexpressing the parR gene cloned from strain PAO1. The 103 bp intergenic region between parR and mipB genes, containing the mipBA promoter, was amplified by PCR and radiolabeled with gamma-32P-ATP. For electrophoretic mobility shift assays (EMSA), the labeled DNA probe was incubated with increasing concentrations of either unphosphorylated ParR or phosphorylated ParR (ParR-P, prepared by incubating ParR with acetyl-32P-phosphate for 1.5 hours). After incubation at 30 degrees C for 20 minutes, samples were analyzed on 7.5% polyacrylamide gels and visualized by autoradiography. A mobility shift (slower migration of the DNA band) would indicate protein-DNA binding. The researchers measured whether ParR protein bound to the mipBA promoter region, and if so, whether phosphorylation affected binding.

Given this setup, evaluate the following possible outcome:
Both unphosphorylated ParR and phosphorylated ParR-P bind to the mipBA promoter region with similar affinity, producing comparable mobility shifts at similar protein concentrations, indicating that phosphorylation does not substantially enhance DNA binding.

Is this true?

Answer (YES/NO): NO